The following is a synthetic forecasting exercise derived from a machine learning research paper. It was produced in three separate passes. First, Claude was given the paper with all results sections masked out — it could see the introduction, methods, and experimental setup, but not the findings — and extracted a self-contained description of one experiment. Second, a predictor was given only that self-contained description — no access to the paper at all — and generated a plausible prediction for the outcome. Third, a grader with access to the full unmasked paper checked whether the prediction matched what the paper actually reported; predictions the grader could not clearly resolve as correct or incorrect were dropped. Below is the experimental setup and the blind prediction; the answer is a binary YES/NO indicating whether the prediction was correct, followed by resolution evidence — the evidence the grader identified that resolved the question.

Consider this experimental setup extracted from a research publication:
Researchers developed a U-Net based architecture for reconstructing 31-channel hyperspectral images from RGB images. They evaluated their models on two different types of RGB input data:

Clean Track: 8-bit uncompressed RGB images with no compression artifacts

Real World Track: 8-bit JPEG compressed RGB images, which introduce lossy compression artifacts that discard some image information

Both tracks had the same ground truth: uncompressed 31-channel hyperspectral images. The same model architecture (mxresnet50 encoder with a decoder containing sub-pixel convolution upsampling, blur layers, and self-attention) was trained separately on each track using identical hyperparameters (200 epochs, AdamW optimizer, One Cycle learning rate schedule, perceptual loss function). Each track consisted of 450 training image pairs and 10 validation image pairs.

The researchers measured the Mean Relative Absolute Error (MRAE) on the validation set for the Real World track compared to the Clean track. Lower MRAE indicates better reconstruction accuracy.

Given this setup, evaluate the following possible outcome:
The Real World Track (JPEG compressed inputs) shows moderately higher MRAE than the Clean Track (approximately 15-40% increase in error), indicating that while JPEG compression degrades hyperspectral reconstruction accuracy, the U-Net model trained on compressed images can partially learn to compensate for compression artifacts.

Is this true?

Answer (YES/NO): NO